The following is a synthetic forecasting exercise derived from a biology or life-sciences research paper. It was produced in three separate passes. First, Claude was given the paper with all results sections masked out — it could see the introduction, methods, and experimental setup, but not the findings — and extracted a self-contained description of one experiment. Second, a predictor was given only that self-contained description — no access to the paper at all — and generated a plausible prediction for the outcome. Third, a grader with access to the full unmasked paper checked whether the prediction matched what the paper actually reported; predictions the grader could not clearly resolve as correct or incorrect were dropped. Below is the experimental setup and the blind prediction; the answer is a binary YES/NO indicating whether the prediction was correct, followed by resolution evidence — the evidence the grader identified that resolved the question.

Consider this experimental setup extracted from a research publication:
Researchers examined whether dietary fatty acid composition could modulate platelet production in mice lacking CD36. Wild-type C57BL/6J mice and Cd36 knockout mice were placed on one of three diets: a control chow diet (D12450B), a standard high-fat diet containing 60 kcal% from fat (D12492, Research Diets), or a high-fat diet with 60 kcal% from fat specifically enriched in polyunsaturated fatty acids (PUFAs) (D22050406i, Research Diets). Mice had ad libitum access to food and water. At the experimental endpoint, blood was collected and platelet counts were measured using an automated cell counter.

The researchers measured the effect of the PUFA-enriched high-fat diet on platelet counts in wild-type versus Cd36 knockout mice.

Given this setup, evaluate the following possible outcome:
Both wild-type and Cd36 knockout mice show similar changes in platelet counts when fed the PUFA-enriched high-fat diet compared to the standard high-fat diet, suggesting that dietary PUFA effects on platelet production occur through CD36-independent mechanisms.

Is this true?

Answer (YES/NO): NO